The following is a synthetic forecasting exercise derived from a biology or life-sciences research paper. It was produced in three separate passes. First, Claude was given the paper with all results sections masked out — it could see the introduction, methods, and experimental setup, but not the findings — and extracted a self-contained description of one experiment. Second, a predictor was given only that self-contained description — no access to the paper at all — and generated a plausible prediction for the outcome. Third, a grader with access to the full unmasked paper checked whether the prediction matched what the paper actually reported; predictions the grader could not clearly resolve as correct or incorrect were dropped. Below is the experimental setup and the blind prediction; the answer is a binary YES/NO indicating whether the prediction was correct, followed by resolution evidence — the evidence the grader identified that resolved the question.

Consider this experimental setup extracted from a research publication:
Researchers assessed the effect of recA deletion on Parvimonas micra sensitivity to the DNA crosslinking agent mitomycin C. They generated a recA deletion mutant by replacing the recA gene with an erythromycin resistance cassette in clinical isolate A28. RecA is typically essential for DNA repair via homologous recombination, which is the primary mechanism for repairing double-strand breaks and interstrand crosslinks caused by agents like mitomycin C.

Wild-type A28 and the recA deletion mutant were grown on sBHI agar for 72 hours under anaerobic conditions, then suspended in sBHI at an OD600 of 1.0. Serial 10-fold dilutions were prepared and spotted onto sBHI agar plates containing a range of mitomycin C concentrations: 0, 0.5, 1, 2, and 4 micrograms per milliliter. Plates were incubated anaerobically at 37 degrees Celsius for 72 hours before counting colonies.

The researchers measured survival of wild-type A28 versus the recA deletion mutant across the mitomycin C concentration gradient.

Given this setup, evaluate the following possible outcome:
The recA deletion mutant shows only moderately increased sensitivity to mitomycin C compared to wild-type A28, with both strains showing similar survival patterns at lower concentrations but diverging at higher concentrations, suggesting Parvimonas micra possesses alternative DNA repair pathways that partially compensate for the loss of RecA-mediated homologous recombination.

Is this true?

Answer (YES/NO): NO